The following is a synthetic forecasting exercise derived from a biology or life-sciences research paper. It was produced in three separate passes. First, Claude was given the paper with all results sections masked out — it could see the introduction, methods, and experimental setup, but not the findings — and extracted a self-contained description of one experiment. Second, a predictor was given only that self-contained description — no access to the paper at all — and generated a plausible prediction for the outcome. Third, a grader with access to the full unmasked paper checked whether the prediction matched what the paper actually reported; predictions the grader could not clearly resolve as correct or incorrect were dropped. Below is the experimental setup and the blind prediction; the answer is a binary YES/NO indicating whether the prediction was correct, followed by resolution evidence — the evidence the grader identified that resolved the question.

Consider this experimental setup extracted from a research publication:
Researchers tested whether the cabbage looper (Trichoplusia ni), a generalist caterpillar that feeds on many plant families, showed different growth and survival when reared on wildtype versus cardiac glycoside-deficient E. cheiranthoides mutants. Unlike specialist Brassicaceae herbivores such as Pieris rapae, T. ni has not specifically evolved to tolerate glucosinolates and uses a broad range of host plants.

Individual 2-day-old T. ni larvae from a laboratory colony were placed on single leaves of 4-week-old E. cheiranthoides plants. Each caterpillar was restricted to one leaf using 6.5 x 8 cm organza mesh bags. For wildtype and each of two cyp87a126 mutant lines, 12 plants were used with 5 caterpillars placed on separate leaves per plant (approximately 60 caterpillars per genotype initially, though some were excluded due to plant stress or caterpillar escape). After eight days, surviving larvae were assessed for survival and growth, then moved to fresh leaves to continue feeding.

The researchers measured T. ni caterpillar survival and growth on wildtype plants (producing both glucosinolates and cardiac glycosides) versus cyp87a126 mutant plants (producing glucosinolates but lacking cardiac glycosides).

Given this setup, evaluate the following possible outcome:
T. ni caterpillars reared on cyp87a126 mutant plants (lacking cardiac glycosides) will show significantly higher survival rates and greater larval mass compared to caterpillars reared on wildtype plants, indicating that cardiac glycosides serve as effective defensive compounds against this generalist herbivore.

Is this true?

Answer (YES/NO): NO